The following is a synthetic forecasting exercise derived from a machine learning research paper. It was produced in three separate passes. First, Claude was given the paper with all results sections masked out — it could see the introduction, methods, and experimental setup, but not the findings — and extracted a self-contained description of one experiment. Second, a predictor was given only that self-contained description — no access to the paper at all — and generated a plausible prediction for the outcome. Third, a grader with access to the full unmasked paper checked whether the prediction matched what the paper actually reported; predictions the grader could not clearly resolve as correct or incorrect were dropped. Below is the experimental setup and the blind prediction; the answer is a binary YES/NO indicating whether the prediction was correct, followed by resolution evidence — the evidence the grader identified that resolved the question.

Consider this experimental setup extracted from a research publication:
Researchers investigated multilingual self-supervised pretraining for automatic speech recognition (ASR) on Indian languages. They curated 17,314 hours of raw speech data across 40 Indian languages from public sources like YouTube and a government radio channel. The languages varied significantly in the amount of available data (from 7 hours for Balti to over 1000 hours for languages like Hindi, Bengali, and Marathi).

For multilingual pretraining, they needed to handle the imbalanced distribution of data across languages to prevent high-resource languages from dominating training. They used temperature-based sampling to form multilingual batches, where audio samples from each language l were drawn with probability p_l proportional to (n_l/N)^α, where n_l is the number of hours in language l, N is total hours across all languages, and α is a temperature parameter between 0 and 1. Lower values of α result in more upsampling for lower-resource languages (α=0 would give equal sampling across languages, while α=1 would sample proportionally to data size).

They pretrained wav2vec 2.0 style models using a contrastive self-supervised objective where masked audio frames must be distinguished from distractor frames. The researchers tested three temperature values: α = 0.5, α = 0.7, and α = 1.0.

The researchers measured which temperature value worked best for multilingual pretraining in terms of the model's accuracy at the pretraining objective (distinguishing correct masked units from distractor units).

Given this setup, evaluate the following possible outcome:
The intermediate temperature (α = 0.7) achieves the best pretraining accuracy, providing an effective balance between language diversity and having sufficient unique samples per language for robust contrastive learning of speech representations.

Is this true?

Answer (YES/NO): YES